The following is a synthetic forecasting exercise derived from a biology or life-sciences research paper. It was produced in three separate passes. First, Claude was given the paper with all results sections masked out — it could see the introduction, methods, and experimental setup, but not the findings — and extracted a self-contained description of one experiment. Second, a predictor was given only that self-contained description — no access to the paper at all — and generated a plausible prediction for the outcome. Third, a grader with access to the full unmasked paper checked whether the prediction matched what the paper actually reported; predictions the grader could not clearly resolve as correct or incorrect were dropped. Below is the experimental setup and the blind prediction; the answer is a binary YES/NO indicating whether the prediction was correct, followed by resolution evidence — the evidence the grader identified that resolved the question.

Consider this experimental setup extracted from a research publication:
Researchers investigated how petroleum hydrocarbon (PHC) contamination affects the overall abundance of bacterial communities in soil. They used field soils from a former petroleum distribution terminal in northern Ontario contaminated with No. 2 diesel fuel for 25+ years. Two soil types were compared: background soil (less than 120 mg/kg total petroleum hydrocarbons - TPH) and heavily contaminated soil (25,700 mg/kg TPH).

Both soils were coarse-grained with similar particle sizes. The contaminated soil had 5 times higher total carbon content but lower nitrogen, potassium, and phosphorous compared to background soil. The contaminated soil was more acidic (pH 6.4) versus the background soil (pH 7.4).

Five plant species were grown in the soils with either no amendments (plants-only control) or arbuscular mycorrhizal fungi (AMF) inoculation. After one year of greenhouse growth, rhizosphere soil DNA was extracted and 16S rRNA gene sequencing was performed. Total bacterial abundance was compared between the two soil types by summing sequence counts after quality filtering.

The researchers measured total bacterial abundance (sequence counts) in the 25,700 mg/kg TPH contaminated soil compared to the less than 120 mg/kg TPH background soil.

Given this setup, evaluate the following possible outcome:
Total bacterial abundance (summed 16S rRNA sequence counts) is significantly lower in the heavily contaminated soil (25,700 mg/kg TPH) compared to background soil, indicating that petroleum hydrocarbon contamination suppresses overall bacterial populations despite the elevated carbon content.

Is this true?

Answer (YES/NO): NO